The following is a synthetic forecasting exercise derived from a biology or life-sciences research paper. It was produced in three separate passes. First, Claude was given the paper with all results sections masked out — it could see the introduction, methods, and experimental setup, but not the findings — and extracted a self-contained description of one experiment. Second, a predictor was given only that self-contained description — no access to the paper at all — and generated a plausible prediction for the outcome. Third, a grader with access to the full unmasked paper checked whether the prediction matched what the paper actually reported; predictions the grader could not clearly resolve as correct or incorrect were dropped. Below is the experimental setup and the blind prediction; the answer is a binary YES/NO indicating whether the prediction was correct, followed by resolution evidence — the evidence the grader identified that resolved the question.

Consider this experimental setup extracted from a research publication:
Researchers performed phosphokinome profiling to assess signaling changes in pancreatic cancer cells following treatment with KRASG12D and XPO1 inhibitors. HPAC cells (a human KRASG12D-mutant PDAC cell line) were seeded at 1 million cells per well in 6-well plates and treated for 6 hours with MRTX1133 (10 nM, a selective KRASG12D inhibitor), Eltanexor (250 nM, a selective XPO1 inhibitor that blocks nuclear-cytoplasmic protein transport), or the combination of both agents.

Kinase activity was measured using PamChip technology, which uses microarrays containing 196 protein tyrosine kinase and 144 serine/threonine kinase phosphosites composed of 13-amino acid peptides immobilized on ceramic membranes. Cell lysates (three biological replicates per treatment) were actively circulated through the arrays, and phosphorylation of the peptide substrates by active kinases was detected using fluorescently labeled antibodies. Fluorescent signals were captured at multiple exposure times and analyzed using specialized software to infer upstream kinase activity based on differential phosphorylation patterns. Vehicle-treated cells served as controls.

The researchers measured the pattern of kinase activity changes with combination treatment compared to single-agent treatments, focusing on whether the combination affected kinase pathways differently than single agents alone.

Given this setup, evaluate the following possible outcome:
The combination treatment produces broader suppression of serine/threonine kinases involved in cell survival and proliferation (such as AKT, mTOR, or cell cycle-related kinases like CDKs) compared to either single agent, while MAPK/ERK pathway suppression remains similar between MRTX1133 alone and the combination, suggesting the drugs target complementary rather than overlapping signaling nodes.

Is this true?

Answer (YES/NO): NO